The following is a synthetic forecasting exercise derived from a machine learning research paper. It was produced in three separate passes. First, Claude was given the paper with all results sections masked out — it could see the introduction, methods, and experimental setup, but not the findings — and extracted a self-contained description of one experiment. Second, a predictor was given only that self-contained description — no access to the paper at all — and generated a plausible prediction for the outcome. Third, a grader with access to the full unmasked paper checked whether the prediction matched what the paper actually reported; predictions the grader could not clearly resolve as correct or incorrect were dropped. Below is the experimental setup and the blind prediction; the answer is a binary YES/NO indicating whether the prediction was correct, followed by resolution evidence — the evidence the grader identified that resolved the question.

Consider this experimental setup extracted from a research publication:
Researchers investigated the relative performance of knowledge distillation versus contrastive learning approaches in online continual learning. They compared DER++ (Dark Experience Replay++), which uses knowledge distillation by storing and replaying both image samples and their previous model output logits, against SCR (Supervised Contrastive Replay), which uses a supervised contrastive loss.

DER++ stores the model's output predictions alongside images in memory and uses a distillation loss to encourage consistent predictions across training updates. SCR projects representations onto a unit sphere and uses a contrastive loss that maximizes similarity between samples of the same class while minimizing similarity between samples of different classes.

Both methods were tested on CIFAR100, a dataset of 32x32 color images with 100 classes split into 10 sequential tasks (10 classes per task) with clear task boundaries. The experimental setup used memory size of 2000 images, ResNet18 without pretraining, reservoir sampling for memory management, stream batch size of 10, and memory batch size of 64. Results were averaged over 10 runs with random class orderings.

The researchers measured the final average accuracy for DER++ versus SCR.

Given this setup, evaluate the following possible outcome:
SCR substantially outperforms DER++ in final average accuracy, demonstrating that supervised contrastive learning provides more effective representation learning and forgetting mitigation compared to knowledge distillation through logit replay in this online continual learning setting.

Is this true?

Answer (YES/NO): YES